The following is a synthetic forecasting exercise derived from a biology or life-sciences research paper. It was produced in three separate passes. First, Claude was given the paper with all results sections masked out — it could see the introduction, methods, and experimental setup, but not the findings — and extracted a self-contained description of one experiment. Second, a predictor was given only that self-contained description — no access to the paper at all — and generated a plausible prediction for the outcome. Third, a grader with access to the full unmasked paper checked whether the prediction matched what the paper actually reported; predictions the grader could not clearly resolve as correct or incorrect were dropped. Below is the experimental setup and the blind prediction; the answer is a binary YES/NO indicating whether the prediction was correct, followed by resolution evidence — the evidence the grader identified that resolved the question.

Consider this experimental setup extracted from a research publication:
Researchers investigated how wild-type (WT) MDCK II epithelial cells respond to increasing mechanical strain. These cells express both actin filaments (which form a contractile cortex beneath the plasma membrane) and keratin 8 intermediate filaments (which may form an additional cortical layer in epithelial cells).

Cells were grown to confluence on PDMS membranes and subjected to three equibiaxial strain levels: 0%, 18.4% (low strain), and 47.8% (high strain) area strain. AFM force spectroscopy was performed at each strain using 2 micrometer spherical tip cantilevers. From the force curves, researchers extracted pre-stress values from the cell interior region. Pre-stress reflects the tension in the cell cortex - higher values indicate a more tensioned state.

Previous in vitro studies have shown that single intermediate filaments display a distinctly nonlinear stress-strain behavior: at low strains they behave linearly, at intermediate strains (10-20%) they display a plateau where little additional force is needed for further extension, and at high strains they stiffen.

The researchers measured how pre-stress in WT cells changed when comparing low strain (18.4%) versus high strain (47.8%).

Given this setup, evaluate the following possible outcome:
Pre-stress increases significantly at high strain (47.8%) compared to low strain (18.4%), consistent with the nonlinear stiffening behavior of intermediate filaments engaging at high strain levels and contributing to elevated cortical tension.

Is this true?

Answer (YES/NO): NO